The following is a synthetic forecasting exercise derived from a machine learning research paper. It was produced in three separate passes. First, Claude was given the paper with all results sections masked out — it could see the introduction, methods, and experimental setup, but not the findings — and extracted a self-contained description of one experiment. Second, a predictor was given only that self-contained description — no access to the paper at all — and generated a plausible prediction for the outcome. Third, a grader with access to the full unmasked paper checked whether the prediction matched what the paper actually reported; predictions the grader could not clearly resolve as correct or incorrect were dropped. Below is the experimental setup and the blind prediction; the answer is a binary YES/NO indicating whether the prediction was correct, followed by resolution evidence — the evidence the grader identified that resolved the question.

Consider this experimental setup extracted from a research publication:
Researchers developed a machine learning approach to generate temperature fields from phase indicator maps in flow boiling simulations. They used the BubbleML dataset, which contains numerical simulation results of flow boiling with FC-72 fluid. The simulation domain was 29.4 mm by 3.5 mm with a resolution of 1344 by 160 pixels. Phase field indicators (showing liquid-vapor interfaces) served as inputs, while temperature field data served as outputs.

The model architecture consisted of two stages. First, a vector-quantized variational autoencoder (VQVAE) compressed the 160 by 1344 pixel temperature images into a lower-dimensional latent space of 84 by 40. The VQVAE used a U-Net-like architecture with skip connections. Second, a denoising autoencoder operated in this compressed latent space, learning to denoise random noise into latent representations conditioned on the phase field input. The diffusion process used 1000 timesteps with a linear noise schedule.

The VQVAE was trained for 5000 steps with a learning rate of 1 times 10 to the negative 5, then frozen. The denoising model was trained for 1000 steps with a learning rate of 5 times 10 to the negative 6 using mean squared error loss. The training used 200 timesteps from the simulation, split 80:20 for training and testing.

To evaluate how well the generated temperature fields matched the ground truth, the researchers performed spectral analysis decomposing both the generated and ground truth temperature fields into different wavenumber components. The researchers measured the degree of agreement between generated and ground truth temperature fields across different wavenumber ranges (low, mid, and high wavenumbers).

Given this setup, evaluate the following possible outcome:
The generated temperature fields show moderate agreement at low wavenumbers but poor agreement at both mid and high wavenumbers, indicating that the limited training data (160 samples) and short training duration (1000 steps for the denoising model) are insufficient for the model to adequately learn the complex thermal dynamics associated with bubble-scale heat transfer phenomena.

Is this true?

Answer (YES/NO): NO